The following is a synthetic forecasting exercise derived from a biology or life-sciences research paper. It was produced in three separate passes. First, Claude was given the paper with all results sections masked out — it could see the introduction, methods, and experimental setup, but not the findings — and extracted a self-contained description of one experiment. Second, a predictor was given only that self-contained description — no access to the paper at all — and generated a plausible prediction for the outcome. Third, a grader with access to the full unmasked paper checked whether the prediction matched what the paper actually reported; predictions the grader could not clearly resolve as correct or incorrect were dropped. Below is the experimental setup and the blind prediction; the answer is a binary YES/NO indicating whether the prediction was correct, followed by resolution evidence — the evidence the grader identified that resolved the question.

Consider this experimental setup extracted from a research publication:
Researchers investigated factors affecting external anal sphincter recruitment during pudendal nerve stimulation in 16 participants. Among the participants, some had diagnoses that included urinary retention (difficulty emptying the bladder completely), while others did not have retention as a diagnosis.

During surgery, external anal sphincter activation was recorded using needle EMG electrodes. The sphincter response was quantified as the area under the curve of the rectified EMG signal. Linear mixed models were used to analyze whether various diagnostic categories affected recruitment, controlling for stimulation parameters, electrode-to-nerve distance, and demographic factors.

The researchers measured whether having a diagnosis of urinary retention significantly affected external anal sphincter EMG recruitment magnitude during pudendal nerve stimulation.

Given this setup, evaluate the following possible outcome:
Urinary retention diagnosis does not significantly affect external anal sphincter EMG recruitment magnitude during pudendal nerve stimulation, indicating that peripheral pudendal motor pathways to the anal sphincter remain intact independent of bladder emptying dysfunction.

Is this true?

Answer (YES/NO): NO